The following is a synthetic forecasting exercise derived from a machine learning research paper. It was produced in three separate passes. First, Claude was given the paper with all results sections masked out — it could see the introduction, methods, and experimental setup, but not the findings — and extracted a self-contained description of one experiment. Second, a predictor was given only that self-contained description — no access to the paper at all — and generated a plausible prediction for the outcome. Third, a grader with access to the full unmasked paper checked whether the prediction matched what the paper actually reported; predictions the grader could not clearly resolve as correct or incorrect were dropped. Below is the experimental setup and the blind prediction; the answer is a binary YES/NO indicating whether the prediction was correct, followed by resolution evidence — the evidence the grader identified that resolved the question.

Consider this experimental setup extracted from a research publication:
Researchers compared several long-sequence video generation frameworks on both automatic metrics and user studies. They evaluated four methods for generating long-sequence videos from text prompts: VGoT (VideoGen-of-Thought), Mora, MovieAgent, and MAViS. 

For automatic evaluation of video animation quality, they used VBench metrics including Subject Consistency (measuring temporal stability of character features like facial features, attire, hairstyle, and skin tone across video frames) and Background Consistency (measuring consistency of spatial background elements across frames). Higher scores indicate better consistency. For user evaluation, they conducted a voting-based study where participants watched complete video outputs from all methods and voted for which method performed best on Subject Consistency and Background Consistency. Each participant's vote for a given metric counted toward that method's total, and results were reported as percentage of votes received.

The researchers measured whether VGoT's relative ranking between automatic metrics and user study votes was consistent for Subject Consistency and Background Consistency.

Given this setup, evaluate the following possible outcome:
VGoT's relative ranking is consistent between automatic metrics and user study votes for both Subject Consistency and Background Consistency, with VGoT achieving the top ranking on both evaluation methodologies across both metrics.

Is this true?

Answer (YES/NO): NO